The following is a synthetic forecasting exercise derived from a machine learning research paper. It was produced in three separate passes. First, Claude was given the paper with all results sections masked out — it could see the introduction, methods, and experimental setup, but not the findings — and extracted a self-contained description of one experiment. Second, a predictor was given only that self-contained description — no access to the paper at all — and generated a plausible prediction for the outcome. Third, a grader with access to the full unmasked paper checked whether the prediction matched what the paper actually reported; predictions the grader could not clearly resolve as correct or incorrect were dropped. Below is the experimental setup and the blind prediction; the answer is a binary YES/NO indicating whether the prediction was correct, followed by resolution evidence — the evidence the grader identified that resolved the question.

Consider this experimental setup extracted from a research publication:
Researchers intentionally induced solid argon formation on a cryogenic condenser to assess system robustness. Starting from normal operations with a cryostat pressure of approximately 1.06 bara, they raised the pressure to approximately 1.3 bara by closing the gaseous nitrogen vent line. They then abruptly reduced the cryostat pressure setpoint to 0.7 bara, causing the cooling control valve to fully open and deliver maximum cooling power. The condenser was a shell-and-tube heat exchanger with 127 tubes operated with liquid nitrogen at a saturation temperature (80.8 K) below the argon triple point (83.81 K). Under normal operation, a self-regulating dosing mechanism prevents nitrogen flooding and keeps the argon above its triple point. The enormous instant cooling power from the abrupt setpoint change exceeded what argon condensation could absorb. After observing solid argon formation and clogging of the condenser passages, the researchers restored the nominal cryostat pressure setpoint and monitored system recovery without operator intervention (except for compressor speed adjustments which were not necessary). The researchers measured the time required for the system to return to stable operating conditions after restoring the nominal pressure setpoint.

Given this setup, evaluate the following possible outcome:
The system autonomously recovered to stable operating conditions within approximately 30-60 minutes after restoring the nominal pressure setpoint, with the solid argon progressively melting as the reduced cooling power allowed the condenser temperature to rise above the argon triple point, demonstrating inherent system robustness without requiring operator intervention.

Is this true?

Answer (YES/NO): NO